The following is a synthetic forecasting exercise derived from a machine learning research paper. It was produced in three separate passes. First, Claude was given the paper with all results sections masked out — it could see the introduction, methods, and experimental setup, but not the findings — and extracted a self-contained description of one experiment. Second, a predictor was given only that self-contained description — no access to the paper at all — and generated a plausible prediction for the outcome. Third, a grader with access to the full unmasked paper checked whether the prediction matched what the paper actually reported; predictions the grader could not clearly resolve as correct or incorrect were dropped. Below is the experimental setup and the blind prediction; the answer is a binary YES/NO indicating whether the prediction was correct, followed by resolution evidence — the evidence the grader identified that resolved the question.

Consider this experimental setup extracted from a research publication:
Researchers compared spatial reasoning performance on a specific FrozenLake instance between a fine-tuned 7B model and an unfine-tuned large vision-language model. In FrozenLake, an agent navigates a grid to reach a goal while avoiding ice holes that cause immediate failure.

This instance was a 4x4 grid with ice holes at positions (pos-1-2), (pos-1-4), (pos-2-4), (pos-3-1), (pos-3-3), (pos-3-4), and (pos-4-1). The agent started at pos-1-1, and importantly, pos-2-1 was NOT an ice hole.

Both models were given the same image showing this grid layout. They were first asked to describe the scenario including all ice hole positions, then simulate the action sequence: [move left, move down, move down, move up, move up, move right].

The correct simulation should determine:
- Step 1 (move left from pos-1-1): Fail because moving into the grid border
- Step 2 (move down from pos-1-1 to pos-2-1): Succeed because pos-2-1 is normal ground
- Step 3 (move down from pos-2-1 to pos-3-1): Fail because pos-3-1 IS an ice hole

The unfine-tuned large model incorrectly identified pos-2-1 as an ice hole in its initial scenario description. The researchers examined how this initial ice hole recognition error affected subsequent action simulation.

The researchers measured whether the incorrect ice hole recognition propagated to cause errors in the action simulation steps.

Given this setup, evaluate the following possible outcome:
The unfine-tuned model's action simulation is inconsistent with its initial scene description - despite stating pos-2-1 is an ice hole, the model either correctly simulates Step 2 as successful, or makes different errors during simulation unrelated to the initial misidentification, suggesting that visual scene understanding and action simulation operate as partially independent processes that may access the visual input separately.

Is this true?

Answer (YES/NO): NO